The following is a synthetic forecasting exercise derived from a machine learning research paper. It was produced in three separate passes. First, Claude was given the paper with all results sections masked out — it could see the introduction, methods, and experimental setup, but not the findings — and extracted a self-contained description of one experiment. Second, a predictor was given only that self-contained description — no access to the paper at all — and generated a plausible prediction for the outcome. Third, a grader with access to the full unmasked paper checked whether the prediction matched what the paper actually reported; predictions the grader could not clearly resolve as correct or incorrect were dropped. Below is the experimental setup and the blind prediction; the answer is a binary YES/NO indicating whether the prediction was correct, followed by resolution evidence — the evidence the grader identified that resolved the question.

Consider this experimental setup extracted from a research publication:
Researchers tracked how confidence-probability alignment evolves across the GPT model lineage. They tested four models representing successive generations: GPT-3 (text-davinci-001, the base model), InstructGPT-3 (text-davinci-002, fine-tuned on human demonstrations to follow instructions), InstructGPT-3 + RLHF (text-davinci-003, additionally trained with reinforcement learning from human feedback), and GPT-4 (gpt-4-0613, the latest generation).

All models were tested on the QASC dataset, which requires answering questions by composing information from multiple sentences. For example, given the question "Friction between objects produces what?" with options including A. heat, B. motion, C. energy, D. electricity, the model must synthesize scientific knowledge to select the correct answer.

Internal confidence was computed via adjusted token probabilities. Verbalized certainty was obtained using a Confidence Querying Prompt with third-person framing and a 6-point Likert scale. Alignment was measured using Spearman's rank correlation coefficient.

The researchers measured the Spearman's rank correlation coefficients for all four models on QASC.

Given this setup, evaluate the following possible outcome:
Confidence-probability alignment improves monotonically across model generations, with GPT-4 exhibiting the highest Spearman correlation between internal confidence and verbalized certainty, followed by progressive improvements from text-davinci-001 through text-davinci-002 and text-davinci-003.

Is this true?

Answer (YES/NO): YES